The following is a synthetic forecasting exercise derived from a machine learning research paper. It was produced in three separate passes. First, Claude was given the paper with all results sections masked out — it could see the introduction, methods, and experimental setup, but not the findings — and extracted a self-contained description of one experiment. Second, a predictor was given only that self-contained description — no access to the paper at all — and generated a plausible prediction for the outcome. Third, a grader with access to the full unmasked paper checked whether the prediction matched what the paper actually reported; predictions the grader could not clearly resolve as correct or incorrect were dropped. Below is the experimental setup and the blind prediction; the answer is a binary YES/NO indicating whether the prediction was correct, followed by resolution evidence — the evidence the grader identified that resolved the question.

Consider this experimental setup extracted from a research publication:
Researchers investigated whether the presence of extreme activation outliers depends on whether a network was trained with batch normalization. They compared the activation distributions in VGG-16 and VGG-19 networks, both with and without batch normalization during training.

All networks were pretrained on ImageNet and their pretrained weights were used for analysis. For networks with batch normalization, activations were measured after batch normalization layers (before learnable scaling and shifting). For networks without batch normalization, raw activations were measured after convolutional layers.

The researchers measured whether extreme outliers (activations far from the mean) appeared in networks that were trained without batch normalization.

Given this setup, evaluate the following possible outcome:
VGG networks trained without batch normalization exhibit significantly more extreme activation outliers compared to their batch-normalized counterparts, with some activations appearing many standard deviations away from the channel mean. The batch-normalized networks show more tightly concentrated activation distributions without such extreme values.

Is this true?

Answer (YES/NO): NO